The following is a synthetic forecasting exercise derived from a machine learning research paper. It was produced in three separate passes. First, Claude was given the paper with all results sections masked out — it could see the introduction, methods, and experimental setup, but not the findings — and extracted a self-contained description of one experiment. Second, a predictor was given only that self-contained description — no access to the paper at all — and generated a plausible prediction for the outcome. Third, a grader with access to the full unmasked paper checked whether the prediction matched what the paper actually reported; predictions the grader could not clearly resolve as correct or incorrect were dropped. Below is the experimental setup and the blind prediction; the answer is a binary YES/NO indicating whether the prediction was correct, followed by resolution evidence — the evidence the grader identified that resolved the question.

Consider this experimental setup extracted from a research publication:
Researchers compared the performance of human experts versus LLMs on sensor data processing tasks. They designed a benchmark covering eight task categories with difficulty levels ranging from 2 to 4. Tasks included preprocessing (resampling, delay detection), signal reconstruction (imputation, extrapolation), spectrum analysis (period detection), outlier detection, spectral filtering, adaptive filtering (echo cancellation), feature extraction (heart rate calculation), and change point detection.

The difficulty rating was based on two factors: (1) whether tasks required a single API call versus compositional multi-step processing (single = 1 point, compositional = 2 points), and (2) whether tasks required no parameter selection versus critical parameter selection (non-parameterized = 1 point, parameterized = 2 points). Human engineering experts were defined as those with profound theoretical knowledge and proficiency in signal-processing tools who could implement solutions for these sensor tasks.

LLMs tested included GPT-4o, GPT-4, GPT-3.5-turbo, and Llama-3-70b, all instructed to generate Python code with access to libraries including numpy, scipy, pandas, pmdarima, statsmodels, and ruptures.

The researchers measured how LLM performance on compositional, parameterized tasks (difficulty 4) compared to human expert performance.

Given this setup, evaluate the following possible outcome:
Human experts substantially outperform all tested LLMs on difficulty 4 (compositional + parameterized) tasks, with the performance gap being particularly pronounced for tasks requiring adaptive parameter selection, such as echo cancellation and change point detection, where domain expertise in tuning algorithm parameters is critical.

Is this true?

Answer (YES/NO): YES